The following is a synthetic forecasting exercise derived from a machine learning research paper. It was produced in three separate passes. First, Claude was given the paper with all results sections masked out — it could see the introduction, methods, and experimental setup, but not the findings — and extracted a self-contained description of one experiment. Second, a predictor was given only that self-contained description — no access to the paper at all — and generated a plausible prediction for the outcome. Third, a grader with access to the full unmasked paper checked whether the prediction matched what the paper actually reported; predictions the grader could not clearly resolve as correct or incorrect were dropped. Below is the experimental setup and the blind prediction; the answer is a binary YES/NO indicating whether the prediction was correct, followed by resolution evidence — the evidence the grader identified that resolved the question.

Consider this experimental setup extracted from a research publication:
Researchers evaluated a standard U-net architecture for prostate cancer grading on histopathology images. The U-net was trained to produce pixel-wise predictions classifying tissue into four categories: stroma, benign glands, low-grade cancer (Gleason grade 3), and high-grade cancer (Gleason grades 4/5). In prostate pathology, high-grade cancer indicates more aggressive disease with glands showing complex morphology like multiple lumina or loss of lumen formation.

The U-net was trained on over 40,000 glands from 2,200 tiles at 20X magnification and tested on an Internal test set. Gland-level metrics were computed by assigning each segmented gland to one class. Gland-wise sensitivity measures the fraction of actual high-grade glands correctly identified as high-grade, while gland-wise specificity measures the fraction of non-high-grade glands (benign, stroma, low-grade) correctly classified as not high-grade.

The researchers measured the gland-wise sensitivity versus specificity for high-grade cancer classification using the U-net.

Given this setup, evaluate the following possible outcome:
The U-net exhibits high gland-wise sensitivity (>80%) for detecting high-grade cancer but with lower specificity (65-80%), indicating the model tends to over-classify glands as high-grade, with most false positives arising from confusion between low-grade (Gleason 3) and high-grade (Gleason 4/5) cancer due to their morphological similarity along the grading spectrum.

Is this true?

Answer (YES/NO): NO